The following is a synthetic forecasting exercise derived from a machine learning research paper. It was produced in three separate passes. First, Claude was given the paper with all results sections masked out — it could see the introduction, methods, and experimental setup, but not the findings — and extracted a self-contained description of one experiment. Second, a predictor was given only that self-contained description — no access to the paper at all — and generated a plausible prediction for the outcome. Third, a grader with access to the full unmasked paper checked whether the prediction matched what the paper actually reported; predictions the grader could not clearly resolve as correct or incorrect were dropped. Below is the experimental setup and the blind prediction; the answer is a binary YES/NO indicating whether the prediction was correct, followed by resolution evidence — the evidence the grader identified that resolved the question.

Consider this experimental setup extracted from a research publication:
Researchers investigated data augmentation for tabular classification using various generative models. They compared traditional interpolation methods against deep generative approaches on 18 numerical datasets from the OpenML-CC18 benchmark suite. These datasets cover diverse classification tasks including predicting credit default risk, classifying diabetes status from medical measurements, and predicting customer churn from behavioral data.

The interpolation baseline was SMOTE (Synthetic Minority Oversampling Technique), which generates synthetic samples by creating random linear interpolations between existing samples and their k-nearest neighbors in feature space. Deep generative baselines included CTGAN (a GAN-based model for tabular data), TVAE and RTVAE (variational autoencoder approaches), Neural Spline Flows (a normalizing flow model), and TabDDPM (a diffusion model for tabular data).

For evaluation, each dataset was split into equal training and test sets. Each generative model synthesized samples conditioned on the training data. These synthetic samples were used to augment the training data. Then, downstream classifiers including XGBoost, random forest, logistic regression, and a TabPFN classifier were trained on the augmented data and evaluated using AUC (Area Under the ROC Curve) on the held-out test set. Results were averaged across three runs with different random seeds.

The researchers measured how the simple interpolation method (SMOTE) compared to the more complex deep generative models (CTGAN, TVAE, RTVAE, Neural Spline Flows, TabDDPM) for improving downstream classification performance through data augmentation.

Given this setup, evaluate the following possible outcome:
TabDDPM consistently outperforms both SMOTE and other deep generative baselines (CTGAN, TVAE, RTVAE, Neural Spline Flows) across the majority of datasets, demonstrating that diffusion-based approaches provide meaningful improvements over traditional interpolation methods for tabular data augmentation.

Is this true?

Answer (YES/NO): NO